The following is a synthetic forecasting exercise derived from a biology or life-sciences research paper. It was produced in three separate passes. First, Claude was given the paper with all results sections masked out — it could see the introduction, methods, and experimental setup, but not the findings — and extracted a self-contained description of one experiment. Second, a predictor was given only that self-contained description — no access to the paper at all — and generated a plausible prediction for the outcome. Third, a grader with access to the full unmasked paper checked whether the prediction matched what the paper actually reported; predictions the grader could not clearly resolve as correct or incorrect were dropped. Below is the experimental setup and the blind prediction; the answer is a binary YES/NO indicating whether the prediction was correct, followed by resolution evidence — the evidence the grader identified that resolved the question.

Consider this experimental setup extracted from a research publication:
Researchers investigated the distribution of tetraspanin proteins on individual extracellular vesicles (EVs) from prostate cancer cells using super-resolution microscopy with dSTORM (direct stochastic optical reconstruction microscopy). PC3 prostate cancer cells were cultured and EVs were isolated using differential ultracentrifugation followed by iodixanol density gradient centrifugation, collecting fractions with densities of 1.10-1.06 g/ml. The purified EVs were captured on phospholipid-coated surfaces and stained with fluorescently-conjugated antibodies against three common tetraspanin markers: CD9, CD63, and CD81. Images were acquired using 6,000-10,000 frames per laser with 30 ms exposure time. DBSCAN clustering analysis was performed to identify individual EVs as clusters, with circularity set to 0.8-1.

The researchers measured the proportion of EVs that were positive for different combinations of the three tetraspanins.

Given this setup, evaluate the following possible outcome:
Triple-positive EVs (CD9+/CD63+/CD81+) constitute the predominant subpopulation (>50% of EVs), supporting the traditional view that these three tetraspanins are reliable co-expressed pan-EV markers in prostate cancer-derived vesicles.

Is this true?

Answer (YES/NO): YES